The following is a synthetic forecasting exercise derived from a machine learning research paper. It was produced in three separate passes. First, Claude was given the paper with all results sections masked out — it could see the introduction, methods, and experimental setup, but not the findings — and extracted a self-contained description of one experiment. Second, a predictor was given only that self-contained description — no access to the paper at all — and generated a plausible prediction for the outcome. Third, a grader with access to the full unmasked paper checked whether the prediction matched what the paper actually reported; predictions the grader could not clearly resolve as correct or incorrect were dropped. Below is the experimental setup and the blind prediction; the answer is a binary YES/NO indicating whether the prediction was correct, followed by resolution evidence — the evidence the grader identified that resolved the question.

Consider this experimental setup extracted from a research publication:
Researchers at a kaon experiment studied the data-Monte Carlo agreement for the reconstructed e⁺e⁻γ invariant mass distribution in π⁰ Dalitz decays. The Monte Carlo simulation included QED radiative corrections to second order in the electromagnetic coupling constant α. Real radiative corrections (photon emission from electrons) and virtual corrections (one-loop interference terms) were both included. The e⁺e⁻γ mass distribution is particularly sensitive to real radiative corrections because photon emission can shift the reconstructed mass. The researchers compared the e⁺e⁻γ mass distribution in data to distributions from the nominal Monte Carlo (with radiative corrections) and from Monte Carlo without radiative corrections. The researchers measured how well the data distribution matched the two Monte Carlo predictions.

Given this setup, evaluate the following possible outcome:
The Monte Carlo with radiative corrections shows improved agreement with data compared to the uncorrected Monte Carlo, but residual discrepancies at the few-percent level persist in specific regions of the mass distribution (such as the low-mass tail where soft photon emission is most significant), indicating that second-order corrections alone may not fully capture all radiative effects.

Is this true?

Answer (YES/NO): NO